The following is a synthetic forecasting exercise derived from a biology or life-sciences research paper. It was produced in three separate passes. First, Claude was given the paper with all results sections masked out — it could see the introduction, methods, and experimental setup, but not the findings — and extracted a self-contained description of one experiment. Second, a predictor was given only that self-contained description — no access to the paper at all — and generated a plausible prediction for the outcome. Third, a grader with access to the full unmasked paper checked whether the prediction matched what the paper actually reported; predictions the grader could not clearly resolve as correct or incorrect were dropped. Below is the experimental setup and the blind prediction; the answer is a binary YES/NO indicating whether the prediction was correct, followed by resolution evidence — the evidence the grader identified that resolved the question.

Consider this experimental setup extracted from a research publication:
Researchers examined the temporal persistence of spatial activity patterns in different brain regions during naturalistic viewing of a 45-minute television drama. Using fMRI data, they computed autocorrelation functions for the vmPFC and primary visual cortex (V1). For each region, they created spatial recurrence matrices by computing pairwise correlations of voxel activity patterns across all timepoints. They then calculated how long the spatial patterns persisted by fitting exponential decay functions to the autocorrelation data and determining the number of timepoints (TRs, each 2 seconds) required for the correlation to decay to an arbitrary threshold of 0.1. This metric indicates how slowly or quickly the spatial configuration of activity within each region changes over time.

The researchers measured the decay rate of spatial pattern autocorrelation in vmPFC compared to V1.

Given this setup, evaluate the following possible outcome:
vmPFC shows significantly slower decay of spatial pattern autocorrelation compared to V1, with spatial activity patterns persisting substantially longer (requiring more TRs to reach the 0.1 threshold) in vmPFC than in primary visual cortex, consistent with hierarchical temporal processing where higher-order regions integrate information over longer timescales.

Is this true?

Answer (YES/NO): YES